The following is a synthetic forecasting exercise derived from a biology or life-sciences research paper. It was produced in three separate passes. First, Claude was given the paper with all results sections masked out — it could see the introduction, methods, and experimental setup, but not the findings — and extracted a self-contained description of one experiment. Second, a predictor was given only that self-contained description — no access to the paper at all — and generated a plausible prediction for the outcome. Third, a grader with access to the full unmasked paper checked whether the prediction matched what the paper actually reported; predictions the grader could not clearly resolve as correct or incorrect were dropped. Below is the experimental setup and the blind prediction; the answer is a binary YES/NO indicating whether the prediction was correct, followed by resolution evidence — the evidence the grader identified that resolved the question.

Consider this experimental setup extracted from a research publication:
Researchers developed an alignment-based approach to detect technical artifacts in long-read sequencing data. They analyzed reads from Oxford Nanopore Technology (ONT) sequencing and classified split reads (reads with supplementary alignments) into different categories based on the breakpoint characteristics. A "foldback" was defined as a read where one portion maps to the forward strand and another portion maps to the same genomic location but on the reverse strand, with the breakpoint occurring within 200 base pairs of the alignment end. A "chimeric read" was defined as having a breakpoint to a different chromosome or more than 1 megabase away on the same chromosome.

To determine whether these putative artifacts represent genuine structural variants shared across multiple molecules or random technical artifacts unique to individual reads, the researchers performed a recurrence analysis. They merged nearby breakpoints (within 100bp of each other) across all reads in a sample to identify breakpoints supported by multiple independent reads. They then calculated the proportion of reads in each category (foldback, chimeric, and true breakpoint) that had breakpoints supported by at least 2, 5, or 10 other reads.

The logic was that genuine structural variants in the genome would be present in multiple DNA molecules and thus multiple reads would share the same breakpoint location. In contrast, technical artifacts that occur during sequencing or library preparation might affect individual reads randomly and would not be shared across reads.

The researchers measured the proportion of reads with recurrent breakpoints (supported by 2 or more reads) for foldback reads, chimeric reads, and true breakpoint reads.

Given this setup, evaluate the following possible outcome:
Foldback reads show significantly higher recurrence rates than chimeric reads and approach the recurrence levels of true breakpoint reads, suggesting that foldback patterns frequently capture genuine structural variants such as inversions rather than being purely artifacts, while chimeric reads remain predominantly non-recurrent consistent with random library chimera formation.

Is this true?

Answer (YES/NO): NO